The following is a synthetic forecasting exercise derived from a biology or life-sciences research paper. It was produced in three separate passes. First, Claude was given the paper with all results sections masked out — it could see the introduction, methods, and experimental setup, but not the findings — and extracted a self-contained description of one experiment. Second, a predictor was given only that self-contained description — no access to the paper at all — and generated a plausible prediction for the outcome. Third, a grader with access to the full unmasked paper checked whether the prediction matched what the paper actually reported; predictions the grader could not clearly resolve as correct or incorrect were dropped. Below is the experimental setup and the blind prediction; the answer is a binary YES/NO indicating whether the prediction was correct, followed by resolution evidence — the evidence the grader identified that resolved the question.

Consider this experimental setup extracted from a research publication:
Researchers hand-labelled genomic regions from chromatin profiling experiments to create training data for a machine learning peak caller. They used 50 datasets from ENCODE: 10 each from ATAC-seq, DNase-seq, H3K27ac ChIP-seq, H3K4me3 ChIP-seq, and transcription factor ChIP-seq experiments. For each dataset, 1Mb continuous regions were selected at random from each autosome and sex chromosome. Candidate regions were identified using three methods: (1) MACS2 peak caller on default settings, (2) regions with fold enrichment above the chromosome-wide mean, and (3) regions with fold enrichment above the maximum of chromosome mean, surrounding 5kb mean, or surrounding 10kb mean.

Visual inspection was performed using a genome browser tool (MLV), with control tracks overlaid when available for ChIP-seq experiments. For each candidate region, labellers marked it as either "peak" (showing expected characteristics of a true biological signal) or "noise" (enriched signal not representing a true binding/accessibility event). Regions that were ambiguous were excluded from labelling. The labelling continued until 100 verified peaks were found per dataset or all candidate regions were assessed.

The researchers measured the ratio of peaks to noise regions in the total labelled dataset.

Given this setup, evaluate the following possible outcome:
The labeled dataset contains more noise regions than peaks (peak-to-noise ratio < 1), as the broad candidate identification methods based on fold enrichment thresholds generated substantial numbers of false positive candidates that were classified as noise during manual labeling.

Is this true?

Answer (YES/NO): YES